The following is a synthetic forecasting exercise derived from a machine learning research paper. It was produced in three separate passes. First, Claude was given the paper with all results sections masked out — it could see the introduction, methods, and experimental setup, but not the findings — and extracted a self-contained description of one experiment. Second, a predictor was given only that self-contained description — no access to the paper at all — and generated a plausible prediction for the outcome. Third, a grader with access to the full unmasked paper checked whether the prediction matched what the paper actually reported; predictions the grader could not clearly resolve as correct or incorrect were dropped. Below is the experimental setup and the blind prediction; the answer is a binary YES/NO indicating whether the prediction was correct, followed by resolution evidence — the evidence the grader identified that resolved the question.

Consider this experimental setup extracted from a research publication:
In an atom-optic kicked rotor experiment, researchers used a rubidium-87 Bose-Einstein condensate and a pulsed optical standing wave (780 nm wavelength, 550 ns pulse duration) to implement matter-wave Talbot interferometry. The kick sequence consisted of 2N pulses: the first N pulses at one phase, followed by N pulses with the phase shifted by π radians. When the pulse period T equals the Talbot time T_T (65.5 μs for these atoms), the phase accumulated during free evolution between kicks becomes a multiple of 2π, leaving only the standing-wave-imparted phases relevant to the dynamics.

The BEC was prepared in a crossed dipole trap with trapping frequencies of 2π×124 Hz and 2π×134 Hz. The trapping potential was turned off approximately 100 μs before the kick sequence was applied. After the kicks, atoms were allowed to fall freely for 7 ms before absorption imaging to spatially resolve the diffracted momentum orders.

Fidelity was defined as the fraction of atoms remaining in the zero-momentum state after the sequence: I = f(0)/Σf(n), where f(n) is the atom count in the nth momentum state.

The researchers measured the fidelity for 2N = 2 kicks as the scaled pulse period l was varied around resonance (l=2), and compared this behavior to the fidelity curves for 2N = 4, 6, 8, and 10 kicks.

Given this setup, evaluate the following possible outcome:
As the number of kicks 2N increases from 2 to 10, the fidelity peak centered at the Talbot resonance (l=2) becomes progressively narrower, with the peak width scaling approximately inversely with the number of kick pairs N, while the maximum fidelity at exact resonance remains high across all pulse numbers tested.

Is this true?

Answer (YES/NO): NO